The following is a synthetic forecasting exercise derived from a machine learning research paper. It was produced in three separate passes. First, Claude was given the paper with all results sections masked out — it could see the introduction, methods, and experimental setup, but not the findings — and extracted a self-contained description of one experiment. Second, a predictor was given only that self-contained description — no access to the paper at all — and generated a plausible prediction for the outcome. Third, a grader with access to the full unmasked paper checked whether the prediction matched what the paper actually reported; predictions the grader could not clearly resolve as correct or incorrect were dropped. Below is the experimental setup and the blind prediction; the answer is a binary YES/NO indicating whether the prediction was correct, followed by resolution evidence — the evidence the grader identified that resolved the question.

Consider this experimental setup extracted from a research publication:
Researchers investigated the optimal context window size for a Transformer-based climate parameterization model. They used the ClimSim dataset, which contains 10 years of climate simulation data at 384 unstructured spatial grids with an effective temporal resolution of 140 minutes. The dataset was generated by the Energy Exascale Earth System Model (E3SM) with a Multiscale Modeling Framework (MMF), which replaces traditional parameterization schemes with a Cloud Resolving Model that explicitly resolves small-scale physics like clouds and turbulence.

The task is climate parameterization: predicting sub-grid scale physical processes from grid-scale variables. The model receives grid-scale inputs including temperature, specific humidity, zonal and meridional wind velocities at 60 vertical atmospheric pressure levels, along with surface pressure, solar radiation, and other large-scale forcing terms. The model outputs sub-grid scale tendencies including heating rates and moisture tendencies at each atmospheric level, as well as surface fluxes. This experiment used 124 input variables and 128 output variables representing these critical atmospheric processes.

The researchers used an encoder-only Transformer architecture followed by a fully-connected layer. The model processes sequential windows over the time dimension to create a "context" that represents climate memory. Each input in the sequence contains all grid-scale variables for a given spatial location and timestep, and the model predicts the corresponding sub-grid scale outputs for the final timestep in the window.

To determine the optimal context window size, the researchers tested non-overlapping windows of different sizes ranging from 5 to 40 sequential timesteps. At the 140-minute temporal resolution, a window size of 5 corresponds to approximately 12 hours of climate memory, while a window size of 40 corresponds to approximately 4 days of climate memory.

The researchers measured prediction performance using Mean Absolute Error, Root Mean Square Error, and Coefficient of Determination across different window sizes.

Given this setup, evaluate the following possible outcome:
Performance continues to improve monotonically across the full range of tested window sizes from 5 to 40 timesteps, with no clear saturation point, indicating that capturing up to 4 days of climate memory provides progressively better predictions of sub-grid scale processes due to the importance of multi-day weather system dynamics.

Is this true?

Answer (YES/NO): NO